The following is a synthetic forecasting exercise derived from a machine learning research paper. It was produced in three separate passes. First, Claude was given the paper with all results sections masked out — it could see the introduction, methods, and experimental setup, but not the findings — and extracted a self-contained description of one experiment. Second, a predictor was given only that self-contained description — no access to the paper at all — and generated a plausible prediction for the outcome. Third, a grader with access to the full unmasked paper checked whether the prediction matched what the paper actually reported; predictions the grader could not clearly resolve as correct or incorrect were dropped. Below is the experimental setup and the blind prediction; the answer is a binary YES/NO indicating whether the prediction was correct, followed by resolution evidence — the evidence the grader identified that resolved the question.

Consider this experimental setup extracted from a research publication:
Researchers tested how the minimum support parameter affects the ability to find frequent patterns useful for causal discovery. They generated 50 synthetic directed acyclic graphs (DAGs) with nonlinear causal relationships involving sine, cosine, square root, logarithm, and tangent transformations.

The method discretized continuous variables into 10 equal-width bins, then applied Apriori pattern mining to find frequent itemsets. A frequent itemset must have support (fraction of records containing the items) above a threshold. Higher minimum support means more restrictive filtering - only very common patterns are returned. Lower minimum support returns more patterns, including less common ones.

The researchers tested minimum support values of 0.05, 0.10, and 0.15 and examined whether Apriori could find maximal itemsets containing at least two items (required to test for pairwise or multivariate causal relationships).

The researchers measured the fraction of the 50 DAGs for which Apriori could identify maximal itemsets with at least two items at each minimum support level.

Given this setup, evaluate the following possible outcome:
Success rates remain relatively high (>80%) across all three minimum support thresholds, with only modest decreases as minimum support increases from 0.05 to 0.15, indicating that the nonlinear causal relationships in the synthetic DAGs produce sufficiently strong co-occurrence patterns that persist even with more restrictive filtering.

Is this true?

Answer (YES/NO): NO